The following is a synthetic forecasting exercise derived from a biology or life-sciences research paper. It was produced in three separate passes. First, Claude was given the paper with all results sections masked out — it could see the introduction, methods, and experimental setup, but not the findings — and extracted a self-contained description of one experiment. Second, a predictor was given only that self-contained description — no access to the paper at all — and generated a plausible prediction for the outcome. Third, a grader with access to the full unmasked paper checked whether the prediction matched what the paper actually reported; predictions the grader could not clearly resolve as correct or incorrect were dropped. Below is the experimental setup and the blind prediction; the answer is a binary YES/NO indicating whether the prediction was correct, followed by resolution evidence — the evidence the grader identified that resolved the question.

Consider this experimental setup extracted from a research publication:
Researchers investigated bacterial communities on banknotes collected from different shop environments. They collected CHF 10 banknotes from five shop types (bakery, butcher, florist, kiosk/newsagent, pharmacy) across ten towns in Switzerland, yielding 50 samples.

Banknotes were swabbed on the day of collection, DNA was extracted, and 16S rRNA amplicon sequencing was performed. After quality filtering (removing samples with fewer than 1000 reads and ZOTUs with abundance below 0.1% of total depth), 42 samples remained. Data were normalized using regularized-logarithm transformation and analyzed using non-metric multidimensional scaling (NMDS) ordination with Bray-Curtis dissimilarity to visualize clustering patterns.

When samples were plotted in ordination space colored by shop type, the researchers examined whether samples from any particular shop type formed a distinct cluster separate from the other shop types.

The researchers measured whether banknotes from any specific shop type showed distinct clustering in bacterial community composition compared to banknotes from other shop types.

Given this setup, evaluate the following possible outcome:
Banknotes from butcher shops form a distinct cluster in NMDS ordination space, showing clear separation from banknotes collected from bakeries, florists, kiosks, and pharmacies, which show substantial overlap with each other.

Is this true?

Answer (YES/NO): YES